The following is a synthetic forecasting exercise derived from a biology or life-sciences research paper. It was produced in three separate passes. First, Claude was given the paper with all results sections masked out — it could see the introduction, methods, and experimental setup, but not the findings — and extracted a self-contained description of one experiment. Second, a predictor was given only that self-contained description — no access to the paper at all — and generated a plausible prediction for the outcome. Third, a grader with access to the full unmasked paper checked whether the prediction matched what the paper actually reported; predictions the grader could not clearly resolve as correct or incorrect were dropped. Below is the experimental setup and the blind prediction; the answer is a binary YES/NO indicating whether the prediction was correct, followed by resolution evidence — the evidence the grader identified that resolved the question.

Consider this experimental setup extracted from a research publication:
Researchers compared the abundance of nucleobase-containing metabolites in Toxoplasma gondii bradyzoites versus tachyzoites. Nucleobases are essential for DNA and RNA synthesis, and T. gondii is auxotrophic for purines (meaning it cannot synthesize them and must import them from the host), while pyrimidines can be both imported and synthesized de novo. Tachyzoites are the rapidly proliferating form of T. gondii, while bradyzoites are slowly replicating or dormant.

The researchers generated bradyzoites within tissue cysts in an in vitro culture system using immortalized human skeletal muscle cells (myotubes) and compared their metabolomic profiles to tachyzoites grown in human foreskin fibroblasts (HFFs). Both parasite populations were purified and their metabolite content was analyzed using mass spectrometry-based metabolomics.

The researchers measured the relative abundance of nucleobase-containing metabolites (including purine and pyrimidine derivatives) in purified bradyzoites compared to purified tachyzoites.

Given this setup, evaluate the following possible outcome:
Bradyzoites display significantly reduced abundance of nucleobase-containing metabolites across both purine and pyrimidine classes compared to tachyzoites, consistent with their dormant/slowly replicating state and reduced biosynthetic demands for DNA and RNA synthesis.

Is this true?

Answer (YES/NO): YES